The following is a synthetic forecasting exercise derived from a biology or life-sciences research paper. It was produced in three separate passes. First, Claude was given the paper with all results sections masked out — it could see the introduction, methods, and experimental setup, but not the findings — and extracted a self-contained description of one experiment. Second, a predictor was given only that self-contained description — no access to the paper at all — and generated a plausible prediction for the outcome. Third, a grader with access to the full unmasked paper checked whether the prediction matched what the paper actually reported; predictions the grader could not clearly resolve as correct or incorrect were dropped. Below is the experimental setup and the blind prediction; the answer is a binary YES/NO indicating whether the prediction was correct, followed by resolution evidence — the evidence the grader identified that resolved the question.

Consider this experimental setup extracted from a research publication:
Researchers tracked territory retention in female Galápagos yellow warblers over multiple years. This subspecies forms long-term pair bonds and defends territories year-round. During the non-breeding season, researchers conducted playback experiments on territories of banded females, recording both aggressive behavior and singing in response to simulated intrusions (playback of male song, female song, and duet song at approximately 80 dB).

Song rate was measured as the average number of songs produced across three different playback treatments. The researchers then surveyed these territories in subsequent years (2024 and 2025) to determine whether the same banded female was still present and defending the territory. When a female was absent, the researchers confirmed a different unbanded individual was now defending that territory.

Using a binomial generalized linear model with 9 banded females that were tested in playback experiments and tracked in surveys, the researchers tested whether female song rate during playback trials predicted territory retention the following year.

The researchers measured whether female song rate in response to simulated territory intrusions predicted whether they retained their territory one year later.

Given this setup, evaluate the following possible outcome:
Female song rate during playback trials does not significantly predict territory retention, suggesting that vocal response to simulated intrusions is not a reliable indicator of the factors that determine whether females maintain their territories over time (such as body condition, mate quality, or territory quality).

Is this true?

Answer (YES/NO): YES